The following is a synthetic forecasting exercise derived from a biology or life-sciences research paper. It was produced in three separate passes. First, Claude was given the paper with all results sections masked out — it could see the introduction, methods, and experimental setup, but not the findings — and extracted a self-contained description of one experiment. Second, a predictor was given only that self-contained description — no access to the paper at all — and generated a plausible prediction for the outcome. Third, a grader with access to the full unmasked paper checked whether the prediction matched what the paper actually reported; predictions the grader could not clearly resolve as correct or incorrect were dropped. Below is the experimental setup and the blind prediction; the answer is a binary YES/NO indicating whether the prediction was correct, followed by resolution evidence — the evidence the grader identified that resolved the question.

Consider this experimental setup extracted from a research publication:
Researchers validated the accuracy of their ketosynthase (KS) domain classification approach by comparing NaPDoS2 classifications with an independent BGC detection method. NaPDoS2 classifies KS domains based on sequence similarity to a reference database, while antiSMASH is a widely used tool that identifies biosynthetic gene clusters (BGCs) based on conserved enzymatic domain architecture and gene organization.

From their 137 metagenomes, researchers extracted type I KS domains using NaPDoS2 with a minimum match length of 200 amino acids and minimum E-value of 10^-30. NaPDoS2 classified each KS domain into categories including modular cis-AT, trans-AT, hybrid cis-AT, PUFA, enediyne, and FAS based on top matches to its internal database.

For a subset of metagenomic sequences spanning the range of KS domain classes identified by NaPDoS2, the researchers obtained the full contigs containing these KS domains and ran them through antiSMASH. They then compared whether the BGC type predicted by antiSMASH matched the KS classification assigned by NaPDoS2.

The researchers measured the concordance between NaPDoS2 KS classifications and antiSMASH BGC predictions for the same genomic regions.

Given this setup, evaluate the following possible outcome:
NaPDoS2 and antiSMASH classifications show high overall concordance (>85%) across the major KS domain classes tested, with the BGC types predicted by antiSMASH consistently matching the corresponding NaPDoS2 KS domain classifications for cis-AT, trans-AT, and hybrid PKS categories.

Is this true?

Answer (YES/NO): YES